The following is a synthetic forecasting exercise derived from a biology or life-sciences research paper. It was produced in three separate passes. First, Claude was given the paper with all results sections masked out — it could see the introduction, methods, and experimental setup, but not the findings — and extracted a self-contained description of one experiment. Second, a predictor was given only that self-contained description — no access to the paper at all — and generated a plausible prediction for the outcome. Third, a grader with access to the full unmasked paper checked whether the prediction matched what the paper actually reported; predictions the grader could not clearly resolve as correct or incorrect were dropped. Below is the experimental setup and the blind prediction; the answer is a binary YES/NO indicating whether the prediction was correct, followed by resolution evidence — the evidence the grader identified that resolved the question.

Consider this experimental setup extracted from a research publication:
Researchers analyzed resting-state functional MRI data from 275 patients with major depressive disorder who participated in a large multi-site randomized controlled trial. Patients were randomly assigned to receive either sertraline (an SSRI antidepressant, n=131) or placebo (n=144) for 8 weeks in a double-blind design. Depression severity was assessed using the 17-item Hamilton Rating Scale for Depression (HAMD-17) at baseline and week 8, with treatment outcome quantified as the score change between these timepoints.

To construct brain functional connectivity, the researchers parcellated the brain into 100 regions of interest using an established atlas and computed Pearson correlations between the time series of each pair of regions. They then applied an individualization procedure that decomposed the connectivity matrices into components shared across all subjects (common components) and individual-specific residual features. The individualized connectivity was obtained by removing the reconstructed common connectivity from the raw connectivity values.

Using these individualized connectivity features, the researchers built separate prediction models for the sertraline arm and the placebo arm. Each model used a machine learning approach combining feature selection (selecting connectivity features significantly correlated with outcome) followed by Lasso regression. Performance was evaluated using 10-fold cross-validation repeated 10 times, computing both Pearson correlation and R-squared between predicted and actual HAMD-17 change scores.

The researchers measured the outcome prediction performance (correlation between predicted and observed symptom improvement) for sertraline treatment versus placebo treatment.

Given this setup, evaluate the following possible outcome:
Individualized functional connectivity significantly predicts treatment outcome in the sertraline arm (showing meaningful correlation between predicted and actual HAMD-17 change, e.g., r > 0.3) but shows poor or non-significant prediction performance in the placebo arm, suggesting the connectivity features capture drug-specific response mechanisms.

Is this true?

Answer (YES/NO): NO